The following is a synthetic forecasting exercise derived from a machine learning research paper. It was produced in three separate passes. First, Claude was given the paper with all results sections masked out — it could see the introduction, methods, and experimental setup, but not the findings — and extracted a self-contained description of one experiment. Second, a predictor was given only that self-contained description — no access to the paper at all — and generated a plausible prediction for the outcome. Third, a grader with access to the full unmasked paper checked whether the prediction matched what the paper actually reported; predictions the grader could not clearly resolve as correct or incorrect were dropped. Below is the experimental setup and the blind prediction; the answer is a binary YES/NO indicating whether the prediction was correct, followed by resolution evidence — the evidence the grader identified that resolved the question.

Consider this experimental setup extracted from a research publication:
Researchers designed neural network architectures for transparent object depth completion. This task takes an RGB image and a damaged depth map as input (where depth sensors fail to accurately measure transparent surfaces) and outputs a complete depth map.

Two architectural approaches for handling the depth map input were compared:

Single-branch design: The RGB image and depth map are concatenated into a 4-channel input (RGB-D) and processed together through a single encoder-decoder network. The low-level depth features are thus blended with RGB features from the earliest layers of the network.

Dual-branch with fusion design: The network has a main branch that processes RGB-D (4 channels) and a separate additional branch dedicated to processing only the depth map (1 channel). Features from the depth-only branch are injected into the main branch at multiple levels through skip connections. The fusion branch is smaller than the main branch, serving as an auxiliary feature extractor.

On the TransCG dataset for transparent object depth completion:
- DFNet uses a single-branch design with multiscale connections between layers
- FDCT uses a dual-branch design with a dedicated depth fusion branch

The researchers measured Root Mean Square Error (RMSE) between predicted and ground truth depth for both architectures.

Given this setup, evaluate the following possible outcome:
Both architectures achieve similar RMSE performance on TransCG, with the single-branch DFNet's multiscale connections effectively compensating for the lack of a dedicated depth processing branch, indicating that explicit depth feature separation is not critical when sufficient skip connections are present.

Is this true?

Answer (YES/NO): NO